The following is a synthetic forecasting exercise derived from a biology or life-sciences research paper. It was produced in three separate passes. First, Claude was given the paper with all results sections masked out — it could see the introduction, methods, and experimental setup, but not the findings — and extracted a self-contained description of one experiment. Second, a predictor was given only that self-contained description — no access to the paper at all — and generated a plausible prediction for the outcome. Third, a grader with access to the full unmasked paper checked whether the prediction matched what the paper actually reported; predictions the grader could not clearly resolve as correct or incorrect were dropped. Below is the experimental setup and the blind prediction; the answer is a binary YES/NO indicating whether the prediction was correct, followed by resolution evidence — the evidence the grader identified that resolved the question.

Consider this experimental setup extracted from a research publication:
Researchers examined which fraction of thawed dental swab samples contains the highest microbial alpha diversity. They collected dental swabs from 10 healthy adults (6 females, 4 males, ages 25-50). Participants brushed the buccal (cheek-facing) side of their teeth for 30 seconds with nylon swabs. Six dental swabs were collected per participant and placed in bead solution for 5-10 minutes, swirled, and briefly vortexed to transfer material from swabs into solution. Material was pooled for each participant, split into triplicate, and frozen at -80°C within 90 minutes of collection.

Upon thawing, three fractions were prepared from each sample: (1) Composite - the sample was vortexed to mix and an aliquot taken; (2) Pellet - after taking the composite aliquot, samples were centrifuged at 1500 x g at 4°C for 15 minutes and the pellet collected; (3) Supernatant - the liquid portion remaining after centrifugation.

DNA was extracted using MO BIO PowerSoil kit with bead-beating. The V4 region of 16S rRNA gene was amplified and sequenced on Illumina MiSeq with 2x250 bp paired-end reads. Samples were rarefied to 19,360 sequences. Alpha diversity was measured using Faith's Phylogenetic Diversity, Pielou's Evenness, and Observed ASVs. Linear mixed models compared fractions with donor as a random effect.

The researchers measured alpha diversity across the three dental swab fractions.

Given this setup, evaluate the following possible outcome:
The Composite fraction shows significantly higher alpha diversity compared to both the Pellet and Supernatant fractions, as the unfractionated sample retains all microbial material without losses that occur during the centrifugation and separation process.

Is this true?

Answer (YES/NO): NO